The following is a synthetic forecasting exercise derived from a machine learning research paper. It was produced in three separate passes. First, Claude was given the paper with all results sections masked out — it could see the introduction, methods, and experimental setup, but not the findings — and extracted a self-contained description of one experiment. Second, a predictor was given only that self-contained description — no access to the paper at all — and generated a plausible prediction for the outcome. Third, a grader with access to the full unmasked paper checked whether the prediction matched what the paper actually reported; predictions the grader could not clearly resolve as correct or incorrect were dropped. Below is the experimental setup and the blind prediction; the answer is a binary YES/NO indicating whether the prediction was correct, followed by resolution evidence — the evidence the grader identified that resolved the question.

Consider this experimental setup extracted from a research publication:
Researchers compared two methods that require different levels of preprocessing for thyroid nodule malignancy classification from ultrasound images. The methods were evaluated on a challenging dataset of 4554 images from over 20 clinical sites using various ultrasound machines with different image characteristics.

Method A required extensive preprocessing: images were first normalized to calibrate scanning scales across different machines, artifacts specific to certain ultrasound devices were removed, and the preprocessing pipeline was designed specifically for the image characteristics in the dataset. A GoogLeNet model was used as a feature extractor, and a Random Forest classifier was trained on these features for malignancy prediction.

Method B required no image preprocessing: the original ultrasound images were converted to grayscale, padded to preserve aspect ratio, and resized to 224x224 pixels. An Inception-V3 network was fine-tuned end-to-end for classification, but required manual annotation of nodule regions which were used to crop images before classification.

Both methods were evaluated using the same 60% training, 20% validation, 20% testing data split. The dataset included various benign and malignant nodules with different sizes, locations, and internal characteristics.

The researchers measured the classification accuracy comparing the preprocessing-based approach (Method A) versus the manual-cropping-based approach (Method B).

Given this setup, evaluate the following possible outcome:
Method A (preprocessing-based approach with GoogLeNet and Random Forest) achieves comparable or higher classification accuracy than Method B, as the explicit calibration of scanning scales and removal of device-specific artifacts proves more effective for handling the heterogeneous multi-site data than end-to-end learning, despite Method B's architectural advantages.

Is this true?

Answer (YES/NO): NO